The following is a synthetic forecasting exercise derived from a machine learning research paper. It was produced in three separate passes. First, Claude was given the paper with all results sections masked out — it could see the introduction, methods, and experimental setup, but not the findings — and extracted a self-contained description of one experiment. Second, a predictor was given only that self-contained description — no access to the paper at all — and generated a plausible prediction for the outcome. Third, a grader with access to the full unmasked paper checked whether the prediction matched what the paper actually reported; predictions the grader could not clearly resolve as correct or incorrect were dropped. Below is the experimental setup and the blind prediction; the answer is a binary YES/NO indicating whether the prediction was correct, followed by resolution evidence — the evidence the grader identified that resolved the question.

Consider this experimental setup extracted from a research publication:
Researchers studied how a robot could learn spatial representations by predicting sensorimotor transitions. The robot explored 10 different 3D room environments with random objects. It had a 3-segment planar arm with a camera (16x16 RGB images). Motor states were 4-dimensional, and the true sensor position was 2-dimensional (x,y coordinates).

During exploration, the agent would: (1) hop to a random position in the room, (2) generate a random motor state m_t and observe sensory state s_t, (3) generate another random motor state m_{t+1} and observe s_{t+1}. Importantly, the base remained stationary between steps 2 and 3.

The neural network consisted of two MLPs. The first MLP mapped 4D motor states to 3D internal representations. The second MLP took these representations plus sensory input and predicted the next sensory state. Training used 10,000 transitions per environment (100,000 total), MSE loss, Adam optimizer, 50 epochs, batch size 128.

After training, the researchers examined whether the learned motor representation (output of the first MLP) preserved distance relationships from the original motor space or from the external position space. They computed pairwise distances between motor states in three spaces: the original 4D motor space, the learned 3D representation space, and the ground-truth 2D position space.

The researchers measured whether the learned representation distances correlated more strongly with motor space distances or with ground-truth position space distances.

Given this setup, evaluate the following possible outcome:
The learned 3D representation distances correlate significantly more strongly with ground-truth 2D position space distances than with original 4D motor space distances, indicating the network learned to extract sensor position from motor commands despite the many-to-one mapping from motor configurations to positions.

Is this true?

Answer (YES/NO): YES